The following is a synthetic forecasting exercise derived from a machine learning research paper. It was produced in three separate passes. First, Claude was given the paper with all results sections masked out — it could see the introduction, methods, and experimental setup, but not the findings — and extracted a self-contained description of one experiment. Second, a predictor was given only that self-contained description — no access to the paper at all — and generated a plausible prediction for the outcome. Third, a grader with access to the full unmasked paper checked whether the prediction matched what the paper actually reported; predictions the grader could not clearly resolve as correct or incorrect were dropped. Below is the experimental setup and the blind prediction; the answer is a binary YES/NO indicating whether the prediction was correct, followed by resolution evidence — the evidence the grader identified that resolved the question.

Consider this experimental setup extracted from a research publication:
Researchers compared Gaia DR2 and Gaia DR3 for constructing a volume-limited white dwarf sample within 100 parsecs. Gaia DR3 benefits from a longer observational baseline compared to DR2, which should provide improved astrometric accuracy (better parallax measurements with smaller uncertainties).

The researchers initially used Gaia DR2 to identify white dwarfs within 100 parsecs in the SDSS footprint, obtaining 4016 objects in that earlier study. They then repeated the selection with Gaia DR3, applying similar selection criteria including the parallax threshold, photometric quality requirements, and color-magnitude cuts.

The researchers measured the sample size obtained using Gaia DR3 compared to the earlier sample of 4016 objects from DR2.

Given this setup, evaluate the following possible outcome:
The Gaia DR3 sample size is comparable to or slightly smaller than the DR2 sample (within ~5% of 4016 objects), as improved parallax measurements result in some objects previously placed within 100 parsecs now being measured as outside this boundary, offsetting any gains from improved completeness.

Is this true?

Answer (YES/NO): NO